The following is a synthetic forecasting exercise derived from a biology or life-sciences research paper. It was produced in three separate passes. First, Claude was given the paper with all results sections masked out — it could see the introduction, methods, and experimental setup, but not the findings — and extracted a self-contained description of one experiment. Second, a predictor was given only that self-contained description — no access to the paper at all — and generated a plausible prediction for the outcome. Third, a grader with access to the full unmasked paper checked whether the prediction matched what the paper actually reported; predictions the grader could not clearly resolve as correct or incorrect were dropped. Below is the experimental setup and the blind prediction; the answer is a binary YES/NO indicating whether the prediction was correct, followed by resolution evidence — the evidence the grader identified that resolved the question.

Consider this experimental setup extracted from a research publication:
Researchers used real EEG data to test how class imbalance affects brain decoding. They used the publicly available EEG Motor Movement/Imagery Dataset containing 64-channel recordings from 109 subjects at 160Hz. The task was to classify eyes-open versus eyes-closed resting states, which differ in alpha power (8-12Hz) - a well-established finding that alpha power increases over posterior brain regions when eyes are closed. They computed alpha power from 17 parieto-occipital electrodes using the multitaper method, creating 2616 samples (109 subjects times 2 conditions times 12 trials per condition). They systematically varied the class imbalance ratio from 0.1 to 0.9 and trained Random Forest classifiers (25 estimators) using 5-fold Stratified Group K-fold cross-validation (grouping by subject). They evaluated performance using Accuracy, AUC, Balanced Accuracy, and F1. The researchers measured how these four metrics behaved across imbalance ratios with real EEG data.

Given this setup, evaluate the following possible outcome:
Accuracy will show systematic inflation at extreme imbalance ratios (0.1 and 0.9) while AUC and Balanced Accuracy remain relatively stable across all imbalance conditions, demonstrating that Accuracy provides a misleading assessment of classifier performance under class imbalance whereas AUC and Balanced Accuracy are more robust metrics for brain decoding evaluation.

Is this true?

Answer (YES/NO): NO